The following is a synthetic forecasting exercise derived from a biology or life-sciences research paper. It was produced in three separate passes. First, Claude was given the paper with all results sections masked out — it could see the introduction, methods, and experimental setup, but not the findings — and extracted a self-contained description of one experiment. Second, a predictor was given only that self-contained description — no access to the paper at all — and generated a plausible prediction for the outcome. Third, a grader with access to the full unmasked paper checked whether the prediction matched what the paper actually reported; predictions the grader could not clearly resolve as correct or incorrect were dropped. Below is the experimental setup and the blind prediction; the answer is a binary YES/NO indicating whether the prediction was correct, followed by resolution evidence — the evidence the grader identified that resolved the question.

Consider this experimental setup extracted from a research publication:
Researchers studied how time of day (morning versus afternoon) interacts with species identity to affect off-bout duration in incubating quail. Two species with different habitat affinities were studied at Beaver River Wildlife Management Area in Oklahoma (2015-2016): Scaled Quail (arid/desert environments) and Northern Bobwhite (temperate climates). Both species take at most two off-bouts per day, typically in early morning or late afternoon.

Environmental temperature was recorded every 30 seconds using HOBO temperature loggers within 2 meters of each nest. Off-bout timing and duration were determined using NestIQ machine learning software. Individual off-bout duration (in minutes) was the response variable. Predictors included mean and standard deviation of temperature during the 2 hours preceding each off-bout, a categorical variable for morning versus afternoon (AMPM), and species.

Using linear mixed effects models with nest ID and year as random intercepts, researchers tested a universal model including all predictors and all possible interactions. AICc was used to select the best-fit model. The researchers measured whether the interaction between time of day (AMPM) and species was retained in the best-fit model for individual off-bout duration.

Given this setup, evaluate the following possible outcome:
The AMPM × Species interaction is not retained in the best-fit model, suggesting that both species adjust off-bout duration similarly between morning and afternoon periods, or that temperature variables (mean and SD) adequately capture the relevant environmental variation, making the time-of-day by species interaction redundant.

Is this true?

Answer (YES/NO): NO